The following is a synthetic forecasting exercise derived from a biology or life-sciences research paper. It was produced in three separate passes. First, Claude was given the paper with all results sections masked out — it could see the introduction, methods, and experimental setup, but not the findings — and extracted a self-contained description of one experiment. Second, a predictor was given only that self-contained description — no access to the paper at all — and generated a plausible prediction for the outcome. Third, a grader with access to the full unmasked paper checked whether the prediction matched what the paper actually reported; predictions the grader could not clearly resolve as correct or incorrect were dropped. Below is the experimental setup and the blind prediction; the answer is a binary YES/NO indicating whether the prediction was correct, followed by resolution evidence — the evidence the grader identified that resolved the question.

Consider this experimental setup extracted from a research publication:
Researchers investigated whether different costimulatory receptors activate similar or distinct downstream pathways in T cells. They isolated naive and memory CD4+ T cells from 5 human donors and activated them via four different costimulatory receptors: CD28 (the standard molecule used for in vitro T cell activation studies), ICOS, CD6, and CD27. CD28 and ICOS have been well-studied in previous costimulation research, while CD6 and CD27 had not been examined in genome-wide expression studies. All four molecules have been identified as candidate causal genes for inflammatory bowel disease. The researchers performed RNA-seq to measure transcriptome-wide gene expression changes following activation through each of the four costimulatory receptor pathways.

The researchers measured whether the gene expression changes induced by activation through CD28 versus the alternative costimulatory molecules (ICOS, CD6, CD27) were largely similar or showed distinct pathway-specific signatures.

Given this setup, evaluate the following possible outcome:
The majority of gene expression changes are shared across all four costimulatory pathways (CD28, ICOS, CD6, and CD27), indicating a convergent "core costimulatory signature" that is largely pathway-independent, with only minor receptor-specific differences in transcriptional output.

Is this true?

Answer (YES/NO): NO